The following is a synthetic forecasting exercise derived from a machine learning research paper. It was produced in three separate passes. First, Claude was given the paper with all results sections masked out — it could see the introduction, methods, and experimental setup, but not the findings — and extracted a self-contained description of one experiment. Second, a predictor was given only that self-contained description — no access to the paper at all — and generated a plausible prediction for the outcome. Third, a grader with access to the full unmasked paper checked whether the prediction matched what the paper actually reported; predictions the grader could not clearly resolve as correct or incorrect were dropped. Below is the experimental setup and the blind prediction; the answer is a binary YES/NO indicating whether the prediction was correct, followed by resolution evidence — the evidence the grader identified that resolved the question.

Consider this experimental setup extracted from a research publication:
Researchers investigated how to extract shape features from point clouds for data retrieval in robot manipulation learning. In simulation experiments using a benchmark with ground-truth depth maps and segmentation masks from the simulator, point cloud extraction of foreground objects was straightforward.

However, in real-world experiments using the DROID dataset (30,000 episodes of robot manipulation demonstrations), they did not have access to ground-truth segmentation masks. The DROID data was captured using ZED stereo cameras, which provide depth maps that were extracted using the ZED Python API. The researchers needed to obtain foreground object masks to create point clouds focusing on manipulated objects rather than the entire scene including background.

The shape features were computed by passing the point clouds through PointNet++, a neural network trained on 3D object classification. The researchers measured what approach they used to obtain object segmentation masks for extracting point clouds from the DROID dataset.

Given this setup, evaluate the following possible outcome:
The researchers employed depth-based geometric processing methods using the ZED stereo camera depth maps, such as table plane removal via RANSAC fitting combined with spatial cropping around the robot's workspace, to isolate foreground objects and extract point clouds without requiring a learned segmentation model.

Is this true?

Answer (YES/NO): NO